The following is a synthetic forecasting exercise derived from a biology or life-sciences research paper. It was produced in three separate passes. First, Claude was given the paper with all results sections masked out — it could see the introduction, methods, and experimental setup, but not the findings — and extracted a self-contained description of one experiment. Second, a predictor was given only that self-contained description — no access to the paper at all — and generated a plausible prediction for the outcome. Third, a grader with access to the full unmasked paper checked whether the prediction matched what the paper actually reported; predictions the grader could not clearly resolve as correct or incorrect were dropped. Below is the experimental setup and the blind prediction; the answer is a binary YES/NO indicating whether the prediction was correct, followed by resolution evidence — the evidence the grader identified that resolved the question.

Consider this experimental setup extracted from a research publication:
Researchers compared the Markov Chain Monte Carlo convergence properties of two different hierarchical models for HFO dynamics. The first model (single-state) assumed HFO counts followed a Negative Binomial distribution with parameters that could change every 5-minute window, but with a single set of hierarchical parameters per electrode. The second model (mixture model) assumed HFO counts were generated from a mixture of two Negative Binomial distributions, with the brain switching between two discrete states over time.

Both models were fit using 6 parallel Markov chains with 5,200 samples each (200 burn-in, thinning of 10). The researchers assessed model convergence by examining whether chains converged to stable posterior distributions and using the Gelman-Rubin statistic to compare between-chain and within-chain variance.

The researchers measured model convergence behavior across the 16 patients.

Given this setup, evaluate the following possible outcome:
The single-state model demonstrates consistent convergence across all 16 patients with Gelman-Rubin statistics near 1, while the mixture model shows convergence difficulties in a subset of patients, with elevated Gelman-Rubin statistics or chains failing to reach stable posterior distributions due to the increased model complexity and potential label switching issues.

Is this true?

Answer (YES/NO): NO